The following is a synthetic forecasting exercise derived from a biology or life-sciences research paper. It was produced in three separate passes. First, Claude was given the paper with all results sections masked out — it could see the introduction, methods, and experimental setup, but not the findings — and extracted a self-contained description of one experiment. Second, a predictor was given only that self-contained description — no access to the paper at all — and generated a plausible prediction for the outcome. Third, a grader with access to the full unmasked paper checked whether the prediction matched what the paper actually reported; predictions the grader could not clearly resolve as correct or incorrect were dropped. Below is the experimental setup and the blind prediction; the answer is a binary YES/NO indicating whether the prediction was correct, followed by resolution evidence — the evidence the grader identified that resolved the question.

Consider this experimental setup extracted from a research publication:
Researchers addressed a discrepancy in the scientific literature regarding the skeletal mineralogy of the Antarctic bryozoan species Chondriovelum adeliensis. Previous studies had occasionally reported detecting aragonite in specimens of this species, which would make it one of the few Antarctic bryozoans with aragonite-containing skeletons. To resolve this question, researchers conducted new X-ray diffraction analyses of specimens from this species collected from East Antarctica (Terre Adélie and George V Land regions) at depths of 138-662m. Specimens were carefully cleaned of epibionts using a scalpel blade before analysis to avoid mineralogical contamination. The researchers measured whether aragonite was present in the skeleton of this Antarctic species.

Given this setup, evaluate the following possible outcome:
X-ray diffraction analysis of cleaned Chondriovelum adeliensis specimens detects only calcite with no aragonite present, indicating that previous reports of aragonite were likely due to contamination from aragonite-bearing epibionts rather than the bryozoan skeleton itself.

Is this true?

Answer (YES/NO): YES